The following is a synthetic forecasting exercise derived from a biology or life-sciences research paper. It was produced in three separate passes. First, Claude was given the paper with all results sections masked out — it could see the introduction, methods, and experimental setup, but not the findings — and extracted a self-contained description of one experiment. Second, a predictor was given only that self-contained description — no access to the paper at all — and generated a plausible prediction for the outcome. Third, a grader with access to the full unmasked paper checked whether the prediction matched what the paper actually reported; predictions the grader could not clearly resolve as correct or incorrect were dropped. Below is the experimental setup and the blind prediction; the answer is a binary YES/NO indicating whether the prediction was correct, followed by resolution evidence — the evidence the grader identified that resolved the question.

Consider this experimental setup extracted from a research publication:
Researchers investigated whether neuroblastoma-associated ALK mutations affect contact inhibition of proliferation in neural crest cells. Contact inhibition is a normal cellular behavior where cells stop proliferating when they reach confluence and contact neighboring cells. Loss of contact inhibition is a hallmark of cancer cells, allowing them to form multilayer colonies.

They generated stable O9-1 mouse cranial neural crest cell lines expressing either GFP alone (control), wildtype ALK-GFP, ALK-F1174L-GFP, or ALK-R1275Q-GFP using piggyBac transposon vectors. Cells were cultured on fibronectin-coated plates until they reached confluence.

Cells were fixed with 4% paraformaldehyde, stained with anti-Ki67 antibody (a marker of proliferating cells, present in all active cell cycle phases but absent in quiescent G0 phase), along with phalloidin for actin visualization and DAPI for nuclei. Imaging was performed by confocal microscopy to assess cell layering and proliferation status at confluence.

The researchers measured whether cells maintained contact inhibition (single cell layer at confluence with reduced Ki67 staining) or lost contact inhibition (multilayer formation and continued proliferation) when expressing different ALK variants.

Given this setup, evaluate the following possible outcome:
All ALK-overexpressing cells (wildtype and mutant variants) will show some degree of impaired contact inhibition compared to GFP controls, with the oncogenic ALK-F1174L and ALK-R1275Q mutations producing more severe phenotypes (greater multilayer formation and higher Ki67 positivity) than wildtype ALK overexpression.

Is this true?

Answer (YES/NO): NO